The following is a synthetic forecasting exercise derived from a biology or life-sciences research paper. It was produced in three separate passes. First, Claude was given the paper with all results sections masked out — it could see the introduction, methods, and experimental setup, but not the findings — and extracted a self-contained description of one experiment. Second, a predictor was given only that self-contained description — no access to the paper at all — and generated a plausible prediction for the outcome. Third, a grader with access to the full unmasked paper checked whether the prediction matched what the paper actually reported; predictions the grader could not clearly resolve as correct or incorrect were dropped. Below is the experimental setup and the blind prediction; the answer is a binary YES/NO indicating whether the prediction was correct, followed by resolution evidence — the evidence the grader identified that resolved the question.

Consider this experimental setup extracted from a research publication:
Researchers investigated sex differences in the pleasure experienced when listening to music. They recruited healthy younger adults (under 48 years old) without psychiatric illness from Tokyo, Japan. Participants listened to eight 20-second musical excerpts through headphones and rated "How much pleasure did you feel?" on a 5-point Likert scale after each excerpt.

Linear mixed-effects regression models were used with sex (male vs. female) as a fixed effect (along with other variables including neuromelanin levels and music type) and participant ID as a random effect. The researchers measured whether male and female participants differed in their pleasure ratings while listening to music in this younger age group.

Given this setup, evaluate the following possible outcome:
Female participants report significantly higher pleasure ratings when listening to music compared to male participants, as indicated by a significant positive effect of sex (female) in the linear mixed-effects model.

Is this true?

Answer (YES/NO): NO